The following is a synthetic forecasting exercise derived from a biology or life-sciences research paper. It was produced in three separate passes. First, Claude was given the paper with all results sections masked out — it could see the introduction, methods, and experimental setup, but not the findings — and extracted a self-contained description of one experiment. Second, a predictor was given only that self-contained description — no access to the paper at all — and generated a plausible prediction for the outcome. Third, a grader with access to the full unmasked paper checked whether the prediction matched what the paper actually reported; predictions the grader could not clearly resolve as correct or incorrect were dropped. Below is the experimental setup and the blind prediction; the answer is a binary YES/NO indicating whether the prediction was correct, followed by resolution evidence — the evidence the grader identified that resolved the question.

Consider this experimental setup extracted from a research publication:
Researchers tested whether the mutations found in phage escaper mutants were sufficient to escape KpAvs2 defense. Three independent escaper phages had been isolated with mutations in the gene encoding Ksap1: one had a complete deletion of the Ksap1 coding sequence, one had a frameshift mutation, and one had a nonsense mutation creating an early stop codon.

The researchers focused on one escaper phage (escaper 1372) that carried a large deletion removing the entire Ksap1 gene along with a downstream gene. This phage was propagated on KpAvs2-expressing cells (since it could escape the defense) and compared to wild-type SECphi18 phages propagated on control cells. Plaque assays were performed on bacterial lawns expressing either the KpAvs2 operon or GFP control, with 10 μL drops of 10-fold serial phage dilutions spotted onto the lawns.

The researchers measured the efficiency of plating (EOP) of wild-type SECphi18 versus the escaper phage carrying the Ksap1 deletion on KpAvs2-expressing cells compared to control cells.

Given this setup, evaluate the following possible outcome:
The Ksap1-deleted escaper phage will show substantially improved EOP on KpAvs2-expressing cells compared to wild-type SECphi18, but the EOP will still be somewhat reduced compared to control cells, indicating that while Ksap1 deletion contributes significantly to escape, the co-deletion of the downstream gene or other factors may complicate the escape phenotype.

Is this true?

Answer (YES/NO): NO